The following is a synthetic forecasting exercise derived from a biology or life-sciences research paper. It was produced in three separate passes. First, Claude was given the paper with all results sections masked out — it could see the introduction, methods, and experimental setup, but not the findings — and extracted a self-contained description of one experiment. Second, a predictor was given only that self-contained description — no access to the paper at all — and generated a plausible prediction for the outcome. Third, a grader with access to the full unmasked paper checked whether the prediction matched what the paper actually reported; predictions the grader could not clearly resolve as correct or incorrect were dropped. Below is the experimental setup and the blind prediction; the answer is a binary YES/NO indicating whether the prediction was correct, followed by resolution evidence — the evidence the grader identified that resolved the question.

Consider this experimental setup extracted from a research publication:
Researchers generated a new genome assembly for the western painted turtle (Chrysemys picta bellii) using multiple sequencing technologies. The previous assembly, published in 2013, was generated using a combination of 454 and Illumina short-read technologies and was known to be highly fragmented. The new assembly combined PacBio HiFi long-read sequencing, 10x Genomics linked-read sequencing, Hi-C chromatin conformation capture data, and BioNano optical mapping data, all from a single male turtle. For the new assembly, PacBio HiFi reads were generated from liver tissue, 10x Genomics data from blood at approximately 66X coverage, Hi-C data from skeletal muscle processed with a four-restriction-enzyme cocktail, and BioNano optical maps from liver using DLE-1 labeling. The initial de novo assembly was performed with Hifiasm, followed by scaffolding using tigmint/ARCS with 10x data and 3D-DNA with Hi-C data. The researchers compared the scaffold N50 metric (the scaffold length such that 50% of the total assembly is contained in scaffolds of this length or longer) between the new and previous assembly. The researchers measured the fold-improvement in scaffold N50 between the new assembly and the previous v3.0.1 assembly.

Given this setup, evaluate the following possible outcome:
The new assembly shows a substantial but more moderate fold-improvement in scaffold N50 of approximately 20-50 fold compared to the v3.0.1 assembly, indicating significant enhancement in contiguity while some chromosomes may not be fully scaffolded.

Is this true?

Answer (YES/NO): NO